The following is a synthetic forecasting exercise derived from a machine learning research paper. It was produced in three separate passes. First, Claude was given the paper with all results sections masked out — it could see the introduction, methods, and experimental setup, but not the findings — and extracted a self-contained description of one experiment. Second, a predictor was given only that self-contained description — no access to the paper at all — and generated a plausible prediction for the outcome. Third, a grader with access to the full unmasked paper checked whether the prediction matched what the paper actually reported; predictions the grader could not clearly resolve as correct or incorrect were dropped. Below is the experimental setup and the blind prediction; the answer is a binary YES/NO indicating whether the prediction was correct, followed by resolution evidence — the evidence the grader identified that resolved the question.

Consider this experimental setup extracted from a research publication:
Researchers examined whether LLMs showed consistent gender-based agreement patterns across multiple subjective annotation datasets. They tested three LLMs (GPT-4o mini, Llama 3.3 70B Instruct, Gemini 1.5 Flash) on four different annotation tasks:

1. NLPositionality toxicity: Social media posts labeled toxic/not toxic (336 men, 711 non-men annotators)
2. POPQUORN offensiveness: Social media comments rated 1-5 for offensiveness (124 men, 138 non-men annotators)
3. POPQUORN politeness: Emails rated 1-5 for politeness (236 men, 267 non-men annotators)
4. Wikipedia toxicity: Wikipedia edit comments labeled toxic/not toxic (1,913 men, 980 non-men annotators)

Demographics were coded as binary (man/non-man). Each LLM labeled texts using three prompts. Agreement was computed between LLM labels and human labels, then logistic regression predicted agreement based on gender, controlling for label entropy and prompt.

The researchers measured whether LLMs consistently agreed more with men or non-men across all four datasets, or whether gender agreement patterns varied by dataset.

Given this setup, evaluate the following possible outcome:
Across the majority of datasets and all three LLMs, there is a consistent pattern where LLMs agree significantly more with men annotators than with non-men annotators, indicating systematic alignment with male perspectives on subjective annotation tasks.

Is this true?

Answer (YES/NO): NO